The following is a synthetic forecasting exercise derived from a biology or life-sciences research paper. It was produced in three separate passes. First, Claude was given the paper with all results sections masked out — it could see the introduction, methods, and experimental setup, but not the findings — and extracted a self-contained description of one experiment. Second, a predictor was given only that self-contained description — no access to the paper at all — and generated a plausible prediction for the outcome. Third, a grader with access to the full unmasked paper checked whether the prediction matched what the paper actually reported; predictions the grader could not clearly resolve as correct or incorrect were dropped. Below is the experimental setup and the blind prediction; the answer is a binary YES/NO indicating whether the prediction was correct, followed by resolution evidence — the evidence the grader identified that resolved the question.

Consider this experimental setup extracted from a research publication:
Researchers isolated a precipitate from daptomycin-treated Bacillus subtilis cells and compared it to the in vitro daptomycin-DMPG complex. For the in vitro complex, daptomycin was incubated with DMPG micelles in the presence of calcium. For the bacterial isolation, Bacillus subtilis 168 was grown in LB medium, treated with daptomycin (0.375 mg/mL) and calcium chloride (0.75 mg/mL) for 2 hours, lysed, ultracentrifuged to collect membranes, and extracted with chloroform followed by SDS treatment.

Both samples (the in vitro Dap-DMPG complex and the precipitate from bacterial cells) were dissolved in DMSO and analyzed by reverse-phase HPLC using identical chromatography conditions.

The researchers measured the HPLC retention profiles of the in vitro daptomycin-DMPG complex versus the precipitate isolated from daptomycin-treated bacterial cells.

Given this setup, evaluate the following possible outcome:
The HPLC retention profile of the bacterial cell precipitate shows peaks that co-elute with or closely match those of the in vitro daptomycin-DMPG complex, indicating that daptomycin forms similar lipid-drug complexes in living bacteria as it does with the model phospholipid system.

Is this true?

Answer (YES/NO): NO